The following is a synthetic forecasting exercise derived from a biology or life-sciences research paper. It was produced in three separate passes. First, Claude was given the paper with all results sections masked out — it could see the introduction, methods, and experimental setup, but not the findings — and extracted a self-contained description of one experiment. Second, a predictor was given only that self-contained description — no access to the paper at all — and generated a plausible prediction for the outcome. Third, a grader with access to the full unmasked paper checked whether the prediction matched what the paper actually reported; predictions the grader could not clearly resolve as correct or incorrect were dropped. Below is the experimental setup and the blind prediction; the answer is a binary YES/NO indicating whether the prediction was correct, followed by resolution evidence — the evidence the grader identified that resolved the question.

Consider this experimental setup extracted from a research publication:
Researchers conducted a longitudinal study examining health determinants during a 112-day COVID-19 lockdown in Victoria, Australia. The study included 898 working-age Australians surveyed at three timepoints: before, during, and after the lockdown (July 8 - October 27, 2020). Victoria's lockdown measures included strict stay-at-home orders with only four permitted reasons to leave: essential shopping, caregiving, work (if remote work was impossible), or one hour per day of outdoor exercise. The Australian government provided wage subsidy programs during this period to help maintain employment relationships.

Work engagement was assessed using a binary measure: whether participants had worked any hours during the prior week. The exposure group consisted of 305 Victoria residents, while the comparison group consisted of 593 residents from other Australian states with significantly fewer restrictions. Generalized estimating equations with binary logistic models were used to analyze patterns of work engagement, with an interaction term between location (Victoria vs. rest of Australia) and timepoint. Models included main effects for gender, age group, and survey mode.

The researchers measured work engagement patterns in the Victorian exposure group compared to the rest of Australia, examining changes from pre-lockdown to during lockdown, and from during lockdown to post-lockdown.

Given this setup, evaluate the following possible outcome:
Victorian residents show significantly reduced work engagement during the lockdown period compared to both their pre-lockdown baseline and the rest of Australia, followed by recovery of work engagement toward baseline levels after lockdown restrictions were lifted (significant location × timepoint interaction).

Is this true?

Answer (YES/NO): NO